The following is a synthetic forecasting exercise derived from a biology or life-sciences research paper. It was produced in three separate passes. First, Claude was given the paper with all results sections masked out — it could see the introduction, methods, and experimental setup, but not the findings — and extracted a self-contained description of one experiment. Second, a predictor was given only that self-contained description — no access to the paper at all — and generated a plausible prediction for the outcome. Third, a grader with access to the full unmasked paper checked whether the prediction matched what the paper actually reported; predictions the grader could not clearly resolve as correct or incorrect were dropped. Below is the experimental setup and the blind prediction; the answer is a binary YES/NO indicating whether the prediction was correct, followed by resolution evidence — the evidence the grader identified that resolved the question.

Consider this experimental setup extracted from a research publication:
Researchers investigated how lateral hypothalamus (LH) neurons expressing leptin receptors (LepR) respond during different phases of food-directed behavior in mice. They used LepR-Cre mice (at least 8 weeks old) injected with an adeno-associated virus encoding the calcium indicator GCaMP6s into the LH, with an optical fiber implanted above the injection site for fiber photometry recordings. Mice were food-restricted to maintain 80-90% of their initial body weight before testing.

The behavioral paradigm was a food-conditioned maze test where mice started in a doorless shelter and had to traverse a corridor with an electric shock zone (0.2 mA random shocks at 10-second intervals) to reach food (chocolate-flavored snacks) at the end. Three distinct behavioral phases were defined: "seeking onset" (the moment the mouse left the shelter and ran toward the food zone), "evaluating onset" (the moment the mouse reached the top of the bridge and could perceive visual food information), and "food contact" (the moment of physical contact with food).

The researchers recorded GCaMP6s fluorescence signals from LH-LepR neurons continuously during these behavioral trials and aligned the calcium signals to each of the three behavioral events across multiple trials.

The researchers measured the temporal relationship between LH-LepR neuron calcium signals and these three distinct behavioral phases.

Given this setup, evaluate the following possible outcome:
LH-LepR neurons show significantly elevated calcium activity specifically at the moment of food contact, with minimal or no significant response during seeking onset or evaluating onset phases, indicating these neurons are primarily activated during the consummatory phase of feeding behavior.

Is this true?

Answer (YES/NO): NO